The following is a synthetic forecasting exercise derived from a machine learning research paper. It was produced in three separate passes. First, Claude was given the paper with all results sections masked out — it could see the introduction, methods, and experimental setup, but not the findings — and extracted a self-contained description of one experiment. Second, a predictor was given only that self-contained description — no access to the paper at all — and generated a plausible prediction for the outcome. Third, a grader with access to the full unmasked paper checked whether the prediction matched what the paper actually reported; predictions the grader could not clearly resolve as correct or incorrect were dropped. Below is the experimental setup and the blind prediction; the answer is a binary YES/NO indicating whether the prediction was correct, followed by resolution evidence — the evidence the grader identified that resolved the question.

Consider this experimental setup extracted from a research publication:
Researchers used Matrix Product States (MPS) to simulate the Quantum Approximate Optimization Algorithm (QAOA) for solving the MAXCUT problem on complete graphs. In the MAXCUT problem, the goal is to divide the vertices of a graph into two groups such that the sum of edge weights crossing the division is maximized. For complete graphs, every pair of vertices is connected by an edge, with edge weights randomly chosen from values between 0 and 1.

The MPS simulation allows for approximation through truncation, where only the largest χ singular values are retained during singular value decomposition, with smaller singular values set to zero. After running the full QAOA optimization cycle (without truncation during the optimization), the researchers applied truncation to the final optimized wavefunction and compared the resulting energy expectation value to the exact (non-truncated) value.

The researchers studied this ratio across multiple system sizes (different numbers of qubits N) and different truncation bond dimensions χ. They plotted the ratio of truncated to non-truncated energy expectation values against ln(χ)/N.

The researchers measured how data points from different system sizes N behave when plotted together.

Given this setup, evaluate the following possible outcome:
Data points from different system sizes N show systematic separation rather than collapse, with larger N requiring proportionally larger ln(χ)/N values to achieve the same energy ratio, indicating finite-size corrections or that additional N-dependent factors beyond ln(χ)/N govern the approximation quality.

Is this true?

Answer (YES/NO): NO